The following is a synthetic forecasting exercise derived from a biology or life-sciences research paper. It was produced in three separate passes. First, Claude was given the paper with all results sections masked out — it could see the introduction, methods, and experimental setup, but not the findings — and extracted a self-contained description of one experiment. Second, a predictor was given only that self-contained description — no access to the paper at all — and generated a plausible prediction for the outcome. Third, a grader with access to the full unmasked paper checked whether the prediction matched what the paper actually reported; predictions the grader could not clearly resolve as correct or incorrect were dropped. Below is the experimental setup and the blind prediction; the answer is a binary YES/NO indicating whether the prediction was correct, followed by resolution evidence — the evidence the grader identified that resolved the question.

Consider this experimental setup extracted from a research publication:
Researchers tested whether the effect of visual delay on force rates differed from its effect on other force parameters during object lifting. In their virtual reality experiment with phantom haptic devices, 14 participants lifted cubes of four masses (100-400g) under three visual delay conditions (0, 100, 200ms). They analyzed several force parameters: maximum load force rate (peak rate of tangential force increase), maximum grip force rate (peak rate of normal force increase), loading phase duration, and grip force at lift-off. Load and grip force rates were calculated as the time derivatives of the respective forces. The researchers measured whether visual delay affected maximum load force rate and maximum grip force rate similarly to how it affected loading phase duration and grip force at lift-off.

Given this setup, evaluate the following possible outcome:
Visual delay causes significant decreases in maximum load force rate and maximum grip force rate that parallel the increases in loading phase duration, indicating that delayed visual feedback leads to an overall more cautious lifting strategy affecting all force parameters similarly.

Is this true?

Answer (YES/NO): NO